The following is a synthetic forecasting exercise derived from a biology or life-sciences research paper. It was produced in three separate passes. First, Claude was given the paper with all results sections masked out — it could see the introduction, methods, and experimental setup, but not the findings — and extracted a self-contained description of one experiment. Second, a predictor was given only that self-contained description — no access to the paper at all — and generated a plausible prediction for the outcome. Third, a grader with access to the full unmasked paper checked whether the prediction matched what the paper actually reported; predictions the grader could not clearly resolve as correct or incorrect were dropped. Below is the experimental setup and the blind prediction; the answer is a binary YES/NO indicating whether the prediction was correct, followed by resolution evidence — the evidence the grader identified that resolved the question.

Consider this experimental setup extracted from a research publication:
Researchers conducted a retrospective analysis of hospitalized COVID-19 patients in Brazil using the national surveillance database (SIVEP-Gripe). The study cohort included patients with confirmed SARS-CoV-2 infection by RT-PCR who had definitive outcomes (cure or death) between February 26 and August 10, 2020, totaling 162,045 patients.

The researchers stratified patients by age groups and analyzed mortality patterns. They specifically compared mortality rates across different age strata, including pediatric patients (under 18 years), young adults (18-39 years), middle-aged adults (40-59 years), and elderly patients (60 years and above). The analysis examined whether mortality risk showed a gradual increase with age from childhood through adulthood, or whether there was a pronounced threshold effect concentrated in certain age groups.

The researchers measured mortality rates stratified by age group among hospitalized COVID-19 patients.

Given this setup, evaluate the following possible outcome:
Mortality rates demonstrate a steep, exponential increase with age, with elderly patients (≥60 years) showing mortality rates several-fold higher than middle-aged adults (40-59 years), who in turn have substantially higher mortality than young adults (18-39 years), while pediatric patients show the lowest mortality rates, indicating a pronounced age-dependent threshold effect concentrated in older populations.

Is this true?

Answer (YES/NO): NO